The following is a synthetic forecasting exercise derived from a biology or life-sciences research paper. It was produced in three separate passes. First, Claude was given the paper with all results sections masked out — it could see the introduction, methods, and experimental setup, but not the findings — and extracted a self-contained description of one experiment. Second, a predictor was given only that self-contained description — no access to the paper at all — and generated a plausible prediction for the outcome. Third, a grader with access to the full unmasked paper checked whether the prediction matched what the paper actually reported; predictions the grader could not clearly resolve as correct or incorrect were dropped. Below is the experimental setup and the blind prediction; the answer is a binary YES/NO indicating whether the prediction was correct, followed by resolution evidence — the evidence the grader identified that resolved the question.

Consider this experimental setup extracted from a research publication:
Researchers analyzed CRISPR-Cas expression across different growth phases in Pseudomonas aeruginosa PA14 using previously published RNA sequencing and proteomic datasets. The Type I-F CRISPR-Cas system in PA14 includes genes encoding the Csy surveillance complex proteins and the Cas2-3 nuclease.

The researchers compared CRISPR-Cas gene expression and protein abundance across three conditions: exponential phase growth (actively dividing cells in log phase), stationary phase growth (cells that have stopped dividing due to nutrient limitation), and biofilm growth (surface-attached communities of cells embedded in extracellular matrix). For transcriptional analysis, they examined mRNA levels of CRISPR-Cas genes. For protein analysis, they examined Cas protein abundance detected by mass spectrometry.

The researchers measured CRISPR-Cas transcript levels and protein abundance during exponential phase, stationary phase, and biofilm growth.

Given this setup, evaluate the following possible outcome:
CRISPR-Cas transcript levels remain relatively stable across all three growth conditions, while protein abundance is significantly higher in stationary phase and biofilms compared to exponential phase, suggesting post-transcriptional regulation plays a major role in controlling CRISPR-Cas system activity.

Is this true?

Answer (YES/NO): NO